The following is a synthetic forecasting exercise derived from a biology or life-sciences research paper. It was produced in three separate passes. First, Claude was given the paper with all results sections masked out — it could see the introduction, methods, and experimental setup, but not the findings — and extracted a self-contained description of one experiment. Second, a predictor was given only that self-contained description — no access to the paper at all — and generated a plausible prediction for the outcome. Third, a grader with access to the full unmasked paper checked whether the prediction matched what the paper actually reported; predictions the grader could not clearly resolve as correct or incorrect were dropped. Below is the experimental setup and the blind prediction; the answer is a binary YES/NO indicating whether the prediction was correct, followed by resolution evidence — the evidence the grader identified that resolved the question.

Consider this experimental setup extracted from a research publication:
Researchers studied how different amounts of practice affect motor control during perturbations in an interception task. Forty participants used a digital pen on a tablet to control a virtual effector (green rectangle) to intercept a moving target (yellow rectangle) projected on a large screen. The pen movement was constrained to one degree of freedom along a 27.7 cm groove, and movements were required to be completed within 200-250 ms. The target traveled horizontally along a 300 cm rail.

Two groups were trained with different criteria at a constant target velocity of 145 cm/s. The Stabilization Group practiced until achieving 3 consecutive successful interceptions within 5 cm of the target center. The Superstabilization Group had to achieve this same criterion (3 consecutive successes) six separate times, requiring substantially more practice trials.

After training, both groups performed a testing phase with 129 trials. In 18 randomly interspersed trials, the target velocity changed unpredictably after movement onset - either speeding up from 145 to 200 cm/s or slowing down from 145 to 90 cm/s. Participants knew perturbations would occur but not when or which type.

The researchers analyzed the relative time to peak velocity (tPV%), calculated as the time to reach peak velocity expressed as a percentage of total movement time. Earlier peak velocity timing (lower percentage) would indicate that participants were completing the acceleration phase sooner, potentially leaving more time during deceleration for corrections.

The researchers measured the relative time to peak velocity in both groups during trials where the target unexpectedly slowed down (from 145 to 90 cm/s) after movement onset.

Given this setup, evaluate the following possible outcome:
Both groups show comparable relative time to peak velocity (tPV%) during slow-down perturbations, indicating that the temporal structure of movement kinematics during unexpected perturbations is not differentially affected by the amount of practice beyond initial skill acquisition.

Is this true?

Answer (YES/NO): NO